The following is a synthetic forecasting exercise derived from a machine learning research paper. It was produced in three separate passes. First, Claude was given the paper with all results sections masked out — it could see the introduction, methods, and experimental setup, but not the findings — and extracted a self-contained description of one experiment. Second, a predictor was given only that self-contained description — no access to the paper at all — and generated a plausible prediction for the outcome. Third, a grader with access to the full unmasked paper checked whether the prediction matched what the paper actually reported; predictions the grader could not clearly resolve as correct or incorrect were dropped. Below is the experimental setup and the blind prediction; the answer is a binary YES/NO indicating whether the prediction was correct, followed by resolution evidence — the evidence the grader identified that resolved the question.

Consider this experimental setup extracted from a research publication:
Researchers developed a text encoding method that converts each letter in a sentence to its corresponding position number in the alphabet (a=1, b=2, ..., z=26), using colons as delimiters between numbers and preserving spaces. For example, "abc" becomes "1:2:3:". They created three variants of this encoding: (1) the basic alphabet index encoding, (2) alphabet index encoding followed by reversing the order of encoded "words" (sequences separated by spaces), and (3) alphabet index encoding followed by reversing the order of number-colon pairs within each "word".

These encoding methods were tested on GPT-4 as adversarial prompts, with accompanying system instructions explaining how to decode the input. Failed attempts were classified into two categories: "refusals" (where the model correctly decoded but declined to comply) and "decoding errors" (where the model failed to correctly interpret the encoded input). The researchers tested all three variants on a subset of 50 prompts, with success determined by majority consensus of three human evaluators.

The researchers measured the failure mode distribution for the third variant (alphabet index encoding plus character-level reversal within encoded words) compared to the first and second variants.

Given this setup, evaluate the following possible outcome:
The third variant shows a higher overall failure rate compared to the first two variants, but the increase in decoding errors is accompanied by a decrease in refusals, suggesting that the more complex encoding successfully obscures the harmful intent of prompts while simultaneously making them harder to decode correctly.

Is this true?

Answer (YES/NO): NO